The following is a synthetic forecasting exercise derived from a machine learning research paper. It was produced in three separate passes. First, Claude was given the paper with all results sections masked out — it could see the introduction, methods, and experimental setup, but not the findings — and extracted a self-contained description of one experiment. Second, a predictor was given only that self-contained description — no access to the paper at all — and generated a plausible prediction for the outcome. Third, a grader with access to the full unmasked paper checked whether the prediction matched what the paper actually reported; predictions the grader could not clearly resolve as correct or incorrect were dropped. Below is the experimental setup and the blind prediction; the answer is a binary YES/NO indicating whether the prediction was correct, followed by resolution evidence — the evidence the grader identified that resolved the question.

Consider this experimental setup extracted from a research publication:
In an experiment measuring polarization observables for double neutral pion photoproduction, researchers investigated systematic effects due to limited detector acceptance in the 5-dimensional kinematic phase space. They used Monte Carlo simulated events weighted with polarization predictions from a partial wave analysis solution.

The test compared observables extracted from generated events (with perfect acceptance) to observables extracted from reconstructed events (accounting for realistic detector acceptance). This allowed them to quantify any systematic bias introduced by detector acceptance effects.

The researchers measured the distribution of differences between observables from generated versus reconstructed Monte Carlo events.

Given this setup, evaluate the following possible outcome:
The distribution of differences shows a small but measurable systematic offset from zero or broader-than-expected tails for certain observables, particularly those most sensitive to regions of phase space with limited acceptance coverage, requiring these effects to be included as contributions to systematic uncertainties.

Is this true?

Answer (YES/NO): NO